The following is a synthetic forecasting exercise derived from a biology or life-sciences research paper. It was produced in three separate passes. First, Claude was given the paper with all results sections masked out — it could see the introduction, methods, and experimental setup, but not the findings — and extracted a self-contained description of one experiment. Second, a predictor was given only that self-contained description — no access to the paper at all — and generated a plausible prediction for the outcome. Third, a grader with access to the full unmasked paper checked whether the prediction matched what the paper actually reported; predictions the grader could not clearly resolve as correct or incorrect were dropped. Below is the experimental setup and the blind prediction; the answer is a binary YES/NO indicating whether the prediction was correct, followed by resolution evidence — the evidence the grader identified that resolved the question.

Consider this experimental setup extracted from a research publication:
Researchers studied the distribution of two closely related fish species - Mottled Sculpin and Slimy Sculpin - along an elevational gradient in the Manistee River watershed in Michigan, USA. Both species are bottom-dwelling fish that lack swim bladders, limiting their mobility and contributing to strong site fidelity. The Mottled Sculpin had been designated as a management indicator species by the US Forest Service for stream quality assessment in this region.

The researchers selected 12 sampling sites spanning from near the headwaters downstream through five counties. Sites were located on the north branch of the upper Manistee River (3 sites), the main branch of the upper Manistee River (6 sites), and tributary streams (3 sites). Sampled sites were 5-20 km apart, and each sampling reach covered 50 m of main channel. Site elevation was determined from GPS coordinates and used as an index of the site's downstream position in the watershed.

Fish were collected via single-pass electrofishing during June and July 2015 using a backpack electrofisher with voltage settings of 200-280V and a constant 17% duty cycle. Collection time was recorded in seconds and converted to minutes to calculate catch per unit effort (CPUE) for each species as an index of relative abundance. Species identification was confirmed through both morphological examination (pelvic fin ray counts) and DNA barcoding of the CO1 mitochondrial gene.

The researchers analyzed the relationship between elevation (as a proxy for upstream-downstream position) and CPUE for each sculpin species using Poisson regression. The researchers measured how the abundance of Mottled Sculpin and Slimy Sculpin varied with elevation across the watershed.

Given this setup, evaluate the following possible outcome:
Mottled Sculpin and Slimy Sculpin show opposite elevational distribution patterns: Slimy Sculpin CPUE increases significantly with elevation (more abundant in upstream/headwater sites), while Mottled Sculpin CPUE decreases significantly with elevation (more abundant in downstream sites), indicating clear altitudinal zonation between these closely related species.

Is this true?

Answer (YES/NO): NO